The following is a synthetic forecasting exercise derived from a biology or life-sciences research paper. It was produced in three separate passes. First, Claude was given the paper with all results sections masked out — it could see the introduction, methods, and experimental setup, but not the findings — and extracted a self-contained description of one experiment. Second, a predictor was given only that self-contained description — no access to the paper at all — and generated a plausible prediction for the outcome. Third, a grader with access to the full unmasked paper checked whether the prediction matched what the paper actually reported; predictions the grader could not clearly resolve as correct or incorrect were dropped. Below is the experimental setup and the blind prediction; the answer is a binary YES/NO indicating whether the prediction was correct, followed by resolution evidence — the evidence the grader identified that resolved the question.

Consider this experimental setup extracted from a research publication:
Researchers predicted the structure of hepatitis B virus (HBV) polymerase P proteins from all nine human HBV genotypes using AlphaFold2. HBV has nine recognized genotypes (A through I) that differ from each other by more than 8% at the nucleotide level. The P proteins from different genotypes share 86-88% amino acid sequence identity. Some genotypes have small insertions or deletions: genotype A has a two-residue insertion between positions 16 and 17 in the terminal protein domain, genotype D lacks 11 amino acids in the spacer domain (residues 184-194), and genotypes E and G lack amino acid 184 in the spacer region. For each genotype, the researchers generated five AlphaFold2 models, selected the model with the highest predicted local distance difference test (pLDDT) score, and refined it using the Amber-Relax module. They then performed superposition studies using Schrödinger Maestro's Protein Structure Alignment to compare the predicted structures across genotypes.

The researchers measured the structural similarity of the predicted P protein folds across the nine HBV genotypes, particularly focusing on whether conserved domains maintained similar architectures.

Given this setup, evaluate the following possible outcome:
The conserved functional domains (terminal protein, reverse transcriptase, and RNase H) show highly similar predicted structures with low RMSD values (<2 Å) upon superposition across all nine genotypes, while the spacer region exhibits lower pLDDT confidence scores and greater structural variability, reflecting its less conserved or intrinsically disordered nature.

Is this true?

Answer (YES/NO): NO